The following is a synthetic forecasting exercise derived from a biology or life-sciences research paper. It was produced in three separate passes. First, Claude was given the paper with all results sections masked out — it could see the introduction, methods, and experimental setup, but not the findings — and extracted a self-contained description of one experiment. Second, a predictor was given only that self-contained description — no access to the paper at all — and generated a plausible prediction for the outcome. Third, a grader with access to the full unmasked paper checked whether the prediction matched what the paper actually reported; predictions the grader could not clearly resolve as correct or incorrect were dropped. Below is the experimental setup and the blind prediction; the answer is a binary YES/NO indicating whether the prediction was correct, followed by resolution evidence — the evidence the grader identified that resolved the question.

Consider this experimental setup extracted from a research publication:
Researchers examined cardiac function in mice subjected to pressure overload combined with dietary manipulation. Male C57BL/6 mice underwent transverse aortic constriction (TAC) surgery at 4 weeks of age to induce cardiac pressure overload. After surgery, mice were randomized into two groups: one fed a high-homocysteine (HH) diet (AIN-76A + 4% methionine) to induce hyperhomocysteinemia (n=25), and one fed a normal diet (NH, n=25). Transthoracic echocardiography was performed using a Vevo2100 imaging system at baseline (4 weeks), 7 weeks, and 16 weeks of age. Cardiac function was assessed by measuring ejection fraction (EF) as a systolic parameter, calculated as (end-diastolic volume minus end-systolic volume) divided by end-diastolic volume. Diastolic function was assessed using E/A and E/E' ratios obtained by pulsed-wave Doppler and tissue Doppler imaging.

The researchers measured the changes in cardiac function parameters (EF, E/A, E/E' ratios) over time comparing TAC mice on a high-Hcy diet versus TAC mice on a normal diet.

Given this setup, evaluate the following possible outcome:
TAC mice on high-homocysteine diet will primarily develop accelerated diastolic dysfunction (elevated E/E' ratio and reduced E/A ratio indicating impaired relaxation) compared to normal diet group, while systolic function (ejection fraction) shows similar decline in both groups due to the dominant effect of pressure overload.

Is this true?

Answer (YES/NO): NO